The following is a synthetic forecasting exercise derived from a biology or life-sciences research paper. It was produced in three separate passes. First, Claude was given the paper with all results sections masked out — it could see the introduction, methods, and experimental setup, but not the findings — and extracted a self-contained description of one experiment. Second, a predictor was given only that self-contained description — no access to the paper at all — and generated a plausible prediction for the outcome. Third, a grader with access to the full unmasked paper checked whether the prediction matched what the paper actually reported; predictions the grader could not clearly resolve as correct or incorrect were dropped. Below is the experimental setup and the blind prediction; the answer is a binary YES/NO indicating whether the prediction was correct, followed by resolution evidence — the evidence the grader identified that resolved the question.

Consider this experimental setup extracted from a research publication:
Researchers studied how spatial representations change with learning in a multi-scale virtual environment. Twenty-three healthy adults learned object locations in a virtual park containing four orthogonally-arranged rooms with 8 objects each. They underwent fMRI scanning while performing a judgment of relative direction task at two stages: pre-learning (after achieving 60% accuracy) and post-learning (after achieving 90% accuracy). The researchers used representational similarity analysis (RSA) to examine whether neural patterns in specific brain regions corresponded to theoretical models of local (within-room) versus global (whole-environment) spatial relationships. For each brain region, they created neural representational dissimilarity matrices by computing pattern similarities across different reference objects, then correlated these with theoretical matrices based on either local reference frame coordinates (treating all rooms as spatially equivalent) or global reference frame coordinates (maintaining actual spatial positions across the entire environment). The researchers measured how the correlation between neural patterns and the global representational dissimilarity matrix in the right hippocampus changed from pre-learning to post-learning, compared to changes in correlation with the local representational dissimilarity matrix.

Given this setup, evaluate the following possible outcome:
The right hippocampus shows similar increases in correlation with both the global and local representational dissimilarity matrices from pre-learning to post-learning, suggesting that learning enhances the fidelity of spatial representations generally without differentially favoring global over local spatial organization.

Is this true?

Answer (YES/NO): NO